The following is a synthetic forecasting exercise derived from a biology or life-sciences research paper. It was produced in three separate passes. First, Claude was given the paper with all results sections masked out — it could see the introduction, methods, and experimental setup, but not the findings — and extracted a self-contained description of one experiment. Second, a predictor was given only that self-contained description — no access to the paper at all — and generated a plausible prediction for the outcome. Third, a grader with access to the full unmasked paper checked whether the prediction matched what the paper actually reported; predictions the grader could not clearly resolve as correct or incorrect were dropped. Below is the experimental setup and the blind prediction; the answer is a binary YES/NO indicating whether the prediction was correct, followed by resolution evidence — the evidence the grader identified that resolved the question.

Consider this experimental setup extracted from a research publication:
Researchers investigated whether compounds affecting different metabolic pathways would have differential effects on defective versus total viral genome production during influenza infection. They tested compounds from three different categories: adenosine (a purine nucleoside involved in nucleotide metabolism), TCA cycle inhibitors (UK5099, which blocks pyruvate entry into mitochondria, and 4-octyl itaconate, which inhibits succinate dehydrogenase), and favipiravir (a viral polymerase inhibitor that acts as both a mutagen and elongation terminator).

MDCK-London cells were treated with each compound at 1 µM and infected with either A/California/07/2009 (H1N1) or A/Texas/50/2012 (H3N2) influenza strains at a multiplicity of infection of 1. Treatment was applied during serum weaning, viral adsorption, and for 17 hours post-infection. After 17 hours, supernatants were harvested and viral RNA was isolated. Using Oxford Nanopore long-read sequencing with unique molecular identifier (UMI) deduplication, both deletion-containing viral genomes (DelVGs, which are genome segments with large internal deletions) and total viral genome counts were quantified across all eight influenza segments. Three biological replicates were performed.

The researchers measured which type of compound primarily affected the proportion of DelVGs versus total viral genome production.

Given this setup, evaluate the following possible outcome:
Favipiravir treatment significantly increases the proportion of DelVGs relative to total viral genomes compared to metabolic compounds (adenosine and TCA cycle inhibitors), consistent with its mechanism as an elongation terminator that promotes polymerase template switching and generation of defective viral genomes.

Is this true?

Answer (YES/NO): NO